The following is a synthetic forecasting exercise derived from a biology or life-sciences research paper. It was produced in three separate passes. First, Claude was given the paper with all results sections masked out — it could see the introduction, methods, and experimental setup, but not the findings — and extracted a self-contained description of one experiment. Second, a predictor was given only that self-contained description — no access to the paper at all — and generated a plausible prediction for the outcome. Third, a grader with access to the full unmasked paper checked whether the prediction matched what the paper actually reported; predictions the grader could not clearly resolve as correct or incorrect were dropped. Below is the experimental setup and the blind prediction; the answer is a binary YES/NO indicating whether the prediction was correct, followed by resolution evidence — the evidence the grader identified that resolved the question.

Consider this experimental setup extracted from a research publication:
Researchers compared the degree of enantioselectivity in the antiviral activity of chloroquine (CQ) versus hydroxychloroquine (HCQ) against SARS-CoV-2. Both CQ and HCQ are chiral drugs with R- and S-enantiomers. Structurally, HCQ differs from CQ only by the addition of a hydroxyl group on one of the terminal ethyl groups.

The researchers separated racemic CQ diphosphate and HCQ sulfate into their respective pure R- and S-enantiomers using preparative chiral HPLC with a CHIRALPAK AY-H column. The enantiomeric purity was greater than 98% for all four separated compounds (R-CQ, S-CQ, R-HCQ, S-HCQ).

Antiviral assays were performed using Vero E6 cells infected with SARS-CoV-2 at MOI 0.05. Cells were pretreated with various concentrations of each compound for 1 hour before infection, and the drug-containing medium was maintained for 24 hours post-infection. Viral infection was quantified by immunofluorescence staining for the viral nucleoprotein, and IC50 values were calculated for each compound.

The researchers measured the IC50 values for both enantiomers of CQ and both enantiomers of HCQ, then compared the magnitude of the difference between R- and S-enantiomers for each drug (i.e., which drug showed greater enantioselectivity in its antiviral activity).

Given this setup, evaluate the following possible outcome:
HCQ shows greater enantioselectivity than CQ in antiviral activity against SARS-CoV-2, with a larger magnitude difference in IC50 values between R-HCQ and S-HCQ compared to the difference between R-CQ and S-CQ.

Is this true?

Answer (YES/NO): YES